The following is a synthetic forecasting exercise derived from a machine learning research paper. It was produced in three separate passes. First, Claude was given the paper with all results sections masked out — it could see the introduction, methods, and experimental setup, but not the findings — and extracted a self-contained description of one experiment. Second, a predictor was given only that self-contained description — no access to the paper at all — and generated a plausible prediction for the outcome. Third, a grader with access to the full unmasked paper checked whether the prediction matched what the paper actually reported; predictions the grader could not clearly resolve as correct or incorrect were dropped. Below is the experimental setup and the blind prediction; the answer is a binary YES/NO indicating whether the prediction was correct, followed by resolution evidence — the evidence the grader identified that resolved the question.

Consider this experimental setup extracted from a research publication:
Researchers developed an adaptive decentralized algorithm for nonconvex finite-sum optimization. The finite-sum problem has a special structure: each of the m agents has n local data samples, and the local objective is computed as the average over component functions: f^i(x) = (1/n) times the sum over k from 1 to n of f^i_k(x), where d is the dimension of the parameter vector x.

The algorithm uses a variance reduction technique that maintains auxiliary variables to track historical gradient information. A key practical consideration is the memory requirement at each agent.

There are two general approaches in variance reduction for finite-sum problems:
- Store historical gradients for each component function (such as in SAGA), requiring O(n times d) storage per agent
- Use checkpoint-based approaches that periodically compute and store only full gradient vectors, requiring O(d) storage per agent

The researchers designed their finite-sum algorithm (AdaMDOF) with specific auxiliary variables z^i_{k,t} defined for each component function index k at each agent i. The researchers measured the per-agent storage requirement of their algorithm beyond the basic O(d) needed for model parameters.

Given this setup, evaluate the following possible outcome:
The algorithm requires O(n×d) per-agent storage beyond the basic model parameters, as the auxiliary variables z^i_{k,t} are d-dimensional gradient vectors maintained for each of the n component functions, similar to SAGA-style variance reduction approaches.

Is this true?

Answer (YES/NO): YES